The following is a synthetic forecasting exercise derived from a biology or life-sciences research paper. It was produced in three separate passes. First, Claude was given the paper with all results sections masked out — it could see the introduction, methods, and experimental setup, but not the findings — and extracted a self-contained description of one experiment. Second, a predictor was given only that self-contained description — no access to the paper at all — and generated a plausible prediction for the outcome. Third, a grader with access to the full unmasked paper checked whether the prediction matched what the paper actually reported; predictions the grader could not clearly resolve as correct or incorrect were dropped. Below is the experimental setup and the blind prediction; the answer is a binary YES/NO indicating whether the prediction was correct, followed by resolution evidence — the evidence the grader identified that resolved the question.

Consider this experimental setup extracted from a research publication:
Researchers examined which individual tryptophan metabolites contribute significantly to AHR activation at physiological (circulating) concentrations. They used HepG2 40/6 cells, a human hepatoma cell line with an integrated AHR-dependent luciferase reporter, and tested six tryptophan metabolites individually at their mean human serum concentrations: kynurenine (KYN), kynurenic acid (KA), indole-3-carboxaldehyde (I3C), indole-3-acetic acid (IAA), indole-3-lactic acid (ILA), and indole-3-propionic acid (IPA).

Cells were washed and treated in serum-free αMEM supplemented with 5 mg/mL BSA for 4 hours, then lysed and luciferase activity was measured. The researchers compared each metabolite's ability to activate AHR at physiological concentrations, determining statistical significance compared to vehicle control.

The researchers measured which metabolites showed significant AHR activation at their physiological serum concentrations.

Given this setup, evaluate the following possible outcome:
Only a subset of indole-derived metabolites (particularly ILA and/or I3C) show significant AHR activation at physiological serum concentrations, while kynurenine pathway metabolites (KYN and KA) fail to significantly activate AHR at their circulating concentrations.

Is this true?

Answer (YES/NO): NO